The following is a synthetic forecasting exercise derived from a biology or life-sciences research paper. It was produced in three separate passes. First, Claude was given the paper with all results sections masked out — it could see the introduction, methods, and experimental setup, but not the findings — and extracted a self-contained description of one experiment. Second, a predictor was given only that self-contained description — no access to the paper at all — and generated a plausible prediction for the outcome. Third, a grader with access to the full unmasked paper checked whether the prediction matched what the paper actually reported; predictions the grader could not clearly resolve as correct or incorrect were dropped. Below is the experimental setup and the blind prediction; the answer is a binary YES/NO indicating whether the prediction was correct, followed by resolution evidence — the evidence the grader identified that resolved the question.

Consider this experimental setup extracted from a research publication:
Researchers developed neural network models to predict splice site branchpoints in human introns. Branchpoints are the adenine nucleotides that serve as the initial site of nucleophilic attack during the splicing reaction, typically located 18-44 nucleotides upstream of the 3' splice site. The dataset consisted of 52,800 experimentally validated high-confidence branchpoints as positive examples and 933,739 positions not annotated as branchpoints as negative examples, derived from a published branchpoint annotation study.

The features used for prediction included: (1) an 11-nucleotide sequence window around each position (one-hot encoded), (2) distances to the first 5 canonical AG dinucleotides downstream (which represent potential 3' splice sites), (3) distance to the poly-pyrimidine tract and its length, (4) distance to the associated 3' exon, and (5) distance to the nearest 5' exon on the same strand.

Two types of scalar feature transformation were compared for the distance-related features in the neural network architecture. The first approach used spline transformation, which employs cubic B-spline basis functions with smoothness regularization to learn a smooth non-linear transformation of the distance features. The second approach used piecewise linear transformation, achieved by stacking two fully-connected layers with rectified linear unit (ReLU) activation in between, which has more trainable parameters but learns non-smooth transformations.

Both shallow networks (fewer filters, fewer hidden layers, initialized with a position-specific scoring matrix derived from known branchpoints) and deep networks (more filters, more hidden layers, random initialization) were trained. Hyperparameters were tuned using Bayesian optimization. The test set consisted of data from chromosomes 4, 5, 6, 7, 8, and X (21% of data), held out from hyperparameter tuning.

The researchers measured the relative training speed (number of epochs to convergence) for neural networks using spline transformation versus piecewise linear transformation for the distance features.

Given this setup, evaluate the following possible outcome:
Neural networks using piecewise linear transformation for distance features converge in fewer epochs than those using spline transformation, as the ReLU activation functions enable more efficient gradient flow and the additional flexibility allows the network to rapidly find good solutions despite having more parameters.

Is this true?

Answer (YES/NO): NO